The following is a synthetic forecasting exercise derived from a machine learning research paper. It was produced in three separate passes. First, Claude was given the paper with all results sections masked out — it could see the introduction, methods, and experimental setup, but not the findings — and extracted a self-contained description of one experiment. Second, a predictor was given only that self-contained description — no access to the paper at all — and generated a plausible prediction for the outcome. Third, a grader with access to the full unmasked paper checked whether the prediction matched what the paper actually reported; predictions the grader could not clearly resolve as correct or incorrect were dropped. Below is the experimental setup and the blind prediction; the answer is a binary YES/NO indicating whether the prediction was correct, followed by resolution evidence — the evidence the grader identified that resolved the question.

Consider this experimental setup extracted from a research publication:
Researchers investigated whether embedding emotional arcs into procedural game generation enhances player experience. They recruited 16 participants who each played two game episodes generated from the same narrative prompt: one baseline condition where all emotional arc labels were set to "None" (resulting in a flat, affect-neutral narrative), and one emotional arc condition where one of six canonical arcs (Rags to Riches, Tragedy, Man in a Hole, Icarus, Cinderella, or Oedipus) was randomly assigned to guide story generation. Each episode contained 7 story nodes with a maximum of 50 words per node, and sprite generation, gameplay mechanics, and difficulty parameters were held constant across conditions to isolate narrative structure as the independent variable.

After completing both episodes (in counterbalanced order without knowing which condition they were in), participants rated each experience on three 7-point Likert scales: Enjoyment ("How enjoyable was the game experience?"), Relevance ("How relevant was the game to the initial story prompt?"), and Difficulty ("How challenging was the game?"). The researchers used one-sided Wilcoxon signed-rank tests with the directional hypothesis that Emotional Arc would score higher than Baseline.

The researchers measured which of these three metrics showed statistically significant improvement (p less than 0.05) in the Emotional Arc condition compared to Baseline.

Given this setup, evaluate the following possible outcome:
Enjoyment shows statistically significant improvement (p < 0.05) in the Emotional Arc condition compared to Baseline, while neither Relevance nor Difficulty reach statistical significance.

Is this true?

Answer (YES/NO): YES